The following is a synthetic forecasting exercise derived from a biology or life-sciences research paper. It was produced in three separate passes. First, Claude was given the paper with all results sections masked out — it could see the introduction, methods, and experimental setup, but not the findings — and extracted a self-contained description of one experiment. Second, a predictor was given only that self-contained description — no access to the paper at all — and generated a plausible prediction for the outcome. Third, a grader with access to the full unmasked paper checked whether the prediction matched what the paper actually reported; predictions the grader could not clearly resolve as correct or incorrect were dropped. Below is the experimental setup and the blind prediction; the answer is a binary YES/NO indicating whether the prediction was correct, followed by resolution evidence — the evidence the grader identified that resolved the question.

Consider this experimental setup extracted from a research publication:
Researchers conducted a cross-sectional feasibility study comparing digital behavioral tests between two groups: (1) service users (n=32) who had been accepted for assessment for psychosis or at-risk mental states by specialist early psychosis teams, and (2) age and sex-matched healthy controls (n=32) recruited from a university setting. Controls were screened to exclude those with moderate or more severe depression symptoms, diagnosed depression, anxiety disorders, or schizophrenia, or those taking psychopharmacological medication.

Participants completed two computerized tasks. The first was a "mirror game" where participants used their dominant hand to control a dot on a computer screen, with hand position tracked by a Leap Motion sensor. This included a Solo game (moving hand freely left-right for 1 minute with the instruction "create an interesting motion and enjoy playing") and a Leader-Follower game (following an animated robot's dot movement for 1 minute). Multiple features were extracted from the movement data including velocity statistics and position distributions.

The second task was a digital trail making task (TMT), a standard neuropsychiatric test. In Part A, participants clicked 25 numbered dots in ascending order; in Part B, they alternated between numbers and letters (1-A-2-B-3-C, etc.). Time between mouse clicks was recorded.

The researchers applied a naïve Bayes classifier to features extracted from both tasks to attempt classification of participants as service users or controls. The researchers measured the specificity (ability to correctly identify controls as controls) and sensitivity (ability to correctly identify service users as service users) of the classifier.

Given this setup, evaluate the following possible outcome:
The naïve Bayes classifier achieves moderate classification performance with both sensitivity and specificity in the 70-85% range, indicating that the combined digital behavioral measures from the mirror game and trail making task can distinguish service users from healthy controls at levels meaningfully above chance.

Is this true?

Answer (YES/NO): NO